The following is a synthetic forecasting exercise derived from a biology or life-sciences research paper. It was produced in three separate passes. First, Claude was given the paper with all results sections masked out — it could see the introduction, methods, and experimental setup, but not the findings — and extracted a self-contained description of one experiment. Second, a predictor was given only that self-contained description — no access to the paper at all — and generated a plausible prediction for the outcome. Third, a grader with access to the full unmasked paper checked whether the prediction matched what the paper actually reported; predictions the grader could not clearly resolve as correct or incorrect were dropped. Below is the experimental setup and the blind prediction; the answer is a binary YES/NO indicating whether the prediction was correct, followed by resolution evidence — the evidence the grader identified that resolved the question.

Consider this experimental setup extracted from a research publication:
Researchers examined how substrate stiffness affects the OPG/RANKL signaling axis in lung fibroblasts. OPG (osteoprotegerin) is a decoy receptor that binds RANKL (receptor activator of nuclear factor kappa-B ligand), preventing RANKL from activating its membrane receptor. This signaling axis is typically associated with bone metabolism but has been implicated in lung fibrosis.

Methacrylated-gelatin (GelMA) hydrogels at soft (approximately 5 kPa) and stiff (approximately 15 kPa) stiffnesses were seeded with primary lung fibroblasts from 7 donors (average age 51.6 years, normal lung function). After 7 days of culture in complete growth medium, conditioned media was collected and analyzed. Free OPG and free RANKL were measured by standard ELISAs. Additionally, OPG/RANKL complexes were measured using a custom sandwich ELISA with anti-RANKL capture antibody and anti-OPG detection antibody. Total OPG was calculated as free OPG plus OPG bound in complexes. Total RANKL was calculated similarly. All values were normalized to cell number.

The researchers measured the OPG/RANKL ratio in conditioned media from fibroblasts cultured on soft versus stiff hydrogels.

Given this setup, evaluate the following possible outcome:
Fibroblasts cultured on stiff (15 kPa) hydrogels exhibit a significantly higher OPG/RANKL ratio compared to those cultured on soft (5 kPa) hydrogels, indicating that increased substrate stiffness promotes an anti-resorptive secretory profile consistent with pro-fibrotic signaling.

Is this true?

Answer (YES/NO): NO